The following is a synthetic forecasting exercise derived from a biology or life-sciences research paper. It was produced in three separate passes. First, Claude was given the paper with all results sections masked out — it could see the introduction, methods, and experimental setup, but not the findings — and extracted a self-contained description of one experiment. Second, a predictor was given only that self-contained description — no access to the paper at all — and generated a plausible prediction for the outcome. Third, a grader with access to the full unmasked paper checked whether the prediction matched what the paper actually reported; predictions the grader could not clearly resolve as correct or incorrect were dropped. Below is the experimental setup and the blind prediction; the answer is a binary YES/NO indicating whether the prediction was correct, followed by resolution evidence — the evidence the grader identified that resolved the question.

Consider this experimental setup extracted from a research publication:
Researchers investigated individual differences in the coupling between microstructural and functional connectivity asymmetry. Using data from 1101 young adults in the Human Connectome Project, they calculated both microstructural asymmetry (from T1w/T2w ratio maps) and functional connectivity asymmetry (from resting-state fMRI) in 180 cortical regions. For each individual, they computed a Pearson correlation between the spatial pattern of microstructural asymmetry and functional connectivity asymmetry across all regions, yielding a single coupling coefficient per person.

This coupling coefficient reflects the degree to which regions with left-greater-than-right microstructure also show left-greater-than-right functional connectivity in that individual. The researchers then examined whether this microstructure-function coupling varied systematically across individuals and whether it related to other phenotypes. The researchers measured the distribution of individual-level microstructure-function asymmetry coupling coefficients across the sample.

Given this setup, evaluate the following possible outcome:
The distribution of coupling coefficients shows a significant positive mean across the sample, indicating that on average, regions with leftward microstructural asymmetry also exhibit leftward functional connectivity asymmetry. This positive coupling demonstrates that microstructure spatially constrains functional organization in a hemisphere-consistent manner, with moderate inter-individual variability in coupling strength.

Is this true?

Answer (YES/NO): YES